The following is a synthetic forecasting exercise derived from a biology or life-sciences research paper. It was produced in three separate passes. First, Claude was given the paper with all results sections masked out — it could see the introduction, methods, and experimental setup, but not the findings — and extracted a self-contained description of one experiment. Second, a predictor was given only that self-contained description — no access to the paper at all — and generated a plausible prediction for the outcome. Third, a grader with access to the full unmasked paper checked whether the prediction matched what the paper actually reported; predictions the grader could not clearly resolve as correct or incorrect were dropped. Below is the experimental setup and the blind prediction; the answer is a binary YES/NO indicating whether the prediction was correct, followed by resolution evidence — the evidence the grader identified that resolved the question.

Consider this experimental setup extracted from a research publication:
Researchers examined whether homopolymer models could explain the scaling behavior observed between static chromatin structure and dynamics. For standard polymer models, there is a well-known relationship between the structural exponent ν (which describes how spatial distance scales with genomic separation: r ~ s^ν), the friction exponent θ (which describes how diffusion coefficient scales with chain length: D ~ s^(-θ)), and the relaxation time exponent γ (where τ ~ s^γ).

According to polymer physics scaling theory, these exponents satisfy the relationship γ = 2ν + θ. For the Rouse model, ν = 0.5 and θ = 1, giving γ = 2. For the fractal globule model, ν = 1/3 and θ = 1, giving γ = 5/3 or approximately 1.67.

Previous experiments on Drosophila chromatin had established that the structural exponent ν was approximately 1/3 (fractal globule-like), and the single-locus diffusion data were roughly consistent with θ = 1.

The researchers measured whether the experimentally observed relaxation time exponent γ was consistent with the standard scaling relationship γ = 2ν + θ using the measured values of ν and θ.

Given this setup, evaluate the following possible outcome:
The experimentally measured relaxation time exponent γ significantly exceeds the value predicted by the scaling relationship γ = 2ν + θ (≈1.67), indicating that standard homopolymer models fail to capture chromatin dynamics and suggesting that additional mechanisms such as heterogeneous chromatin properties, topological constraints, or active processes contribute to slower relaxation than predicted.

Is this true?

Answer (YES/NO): NO